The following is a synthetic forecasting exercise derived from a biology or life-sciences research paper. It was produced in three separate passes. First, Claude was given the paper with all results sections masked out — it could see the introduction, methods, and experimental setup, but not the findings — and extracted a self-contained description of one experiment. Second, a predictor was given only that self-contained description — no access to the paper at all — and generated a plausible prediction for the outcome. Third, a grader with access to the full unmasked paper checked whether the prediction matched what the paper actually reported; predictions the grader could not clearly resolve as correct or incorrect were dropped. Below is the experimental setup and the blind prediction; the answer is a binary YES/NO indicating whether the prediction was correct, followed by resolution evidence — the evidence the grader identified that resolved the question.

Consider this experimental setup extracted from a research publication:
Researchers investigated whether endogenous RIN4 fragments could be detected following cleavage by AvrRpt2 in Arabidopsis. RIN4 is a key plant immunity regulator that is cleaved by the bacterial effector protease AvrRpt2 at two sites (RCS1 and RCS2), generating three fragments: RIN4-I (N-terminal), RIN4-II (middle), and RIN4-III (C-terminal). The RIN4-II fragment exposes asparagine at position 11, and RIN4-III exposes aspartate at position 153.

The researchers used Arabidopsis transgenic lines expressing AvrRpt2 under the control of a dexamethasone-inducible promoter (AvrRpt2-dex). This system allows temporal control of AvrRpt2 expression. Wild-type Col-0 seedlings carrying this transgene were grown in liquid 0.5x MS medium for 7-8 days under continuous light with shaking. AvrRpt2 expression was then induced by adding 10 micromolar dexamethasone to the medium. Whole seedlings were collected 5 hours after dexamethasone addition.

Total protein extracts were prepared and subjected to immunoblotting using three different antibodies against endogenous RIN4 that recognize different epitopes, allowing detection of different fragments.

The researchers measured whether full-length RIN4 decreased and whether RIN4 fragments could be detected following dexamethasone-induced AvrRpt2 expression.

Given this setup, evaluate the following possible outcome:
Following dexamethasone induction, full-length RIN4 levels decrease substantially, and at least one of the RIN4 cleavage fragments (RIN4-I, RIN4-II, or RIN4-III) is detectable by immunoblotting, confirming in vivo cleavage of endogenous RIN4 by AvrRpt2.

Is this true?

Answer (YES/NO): NO